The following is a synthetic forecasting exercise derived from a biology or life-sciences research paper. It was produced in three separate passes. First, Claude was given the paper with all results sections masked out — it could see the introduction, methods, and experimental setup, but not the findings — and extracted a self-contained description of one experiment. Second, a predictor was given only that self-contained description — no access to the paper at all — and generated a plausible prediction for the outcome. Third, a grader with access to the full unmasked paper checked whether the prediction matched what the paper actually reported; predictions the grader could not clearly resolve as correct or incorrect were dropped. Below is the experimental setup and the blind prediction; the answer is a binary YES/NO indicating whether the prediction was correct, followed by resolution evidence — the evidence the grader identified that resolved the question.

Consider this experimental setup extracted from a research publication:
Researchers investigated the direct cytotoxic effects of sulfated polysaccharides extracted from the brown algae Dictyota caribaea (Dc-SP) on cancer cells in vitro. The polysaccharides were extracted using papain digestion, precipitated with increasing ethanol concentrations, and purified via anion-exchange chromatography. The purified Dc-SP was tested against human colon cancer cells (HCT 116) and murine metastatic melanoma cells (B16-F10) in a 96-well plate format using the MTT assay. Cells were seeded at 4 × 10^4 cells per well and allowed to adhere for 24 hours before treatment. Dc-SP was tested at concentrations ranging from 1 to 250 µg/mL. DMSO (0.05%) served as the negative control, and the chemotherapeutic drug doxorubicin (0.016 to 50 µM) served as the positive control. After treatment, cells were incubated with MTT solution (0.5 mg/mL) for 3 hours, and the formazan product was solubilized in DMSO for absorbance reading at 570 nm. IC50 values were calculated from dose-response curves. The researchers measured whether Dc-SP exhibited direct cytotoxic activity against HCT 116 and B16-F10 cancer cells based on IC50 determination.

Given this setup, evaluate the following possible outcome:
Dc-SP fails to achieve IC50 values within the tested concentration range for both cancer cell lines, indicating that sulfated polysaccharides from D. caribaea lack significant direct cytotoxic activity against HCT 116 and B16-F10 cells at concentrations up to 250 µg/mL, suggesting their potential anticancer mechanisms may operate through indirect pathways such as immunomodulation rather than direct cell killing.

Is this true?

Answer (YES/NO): YES